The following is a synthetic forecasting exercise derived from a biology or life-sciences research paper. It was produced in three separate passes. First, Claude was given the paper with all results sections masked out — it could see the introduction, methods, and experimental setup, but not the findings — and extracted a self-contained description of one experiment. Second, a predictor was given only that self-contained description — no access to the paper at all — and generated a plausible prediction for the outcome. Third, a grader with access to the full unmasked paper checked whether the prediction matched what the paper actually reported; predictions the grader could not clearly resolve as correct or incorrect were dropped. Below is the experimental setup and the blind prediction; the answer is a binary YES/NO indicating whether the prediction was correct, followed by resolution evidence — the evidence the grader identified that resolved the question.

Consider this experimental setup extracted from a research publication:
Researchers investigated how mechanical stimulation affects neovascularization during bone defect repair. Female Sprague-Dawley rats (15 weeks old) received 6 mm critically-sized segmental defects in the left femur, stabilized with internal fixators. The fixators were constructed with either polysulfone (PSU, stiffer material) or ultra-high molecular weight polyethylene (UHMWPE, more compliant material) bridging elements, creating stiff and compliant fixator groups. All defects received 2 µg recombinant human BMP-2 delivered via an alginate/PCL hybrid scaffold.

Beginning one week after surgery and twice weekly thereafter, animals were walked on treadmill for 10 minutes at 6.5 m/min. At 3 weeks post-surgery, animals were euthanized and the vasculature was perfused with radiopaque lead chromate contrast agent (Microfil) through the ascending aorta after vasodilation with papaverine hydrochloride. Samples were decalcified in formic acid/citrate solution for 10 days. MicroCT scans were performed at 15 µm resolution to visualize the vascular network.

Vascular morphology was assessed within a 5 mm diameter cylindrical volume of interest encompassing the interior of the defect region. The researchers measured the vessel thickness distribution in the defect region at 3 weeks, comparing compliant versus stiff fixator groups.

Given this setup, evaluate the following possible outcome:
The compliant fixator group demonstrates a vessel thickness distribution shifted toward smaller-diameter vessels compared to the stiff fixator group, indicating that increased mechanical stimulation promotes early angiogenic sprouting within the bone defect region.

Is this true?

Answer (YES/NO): NO